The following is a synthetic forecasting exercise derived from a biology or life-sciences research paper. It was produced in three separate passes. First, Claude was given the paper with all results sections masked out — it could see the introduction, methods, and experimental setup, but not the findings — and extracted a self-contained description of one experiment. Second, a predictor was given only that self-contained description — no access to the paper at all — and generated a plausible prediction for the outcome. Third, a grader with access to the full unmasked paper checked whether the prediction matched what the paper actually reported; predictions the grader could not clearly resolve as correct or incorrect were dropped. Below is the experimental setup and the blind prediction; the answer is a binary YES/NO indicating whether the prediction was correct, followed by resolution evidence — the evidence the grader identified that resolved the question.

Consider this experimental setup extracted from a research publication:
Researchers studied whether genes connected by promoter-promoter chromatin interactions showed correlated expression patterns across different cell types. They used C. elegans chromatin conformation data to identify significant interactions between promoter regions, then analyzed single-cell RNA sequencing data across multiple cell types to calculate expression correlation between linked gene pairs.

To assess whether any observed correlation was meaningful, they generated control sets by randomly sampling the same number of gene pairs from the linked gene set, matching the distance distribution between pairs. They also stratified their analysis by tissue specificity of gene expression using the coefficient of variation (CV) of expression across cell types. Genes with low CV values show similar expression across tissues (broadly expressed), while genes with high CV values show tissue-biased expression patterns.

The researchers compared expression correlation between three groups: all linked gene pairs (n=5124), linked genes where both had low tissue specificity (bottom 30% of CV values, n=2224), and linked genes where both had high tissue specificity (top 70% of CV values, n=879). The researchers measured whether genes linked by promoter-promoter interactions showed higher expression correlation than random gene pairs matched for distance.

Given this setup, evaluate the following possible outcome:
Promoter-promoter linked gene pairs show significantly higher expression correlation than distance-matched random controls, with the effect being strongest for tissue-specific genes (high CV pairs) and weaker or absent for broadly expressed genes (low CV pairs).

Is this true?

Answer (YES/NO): YES